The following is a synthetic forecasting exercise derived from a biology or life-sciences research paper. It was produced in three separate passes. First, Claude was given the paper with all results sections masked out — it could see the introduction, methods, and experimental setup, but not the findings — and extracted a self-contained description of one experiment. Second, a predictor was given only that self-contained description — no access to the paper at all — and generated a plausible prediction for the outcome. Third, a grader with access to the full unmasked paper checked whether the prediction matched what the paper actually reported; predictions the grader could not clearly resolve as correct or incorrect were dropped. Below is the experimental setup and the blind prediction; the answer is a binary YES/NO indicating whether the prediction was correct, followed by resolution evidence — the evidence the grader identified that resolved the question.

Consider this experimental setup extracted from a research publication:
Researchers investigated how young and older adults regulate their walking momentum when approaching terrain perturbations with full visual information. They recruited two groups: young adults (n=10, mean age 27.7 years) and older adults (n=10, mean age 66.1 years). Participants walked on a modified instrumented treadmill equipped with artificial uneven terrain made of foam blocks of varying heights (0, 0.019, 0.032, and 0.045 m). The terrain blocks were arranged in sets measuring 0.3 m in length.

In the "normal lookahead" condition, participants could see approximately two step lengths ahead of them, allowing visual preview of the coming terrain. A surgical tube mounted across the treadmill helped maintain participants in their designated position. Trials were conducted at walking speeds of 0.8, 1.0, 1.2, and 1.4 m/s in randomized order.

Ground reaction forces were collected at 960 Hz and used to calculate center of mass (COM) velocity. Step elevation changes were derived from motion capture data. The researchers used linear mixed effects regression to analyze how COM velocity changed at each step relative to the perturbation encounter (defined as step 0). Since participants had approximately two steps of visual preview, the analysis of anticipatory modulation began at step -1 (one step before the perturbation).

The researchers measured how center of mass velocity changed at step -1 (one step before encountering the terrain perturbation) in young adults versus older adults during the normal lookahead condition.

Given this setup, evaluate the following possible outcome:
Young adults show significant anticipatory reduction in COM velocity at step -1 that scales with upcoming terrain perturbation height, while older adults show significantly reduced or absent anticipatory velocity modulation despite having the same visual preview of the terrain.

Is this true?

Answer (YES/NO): NO